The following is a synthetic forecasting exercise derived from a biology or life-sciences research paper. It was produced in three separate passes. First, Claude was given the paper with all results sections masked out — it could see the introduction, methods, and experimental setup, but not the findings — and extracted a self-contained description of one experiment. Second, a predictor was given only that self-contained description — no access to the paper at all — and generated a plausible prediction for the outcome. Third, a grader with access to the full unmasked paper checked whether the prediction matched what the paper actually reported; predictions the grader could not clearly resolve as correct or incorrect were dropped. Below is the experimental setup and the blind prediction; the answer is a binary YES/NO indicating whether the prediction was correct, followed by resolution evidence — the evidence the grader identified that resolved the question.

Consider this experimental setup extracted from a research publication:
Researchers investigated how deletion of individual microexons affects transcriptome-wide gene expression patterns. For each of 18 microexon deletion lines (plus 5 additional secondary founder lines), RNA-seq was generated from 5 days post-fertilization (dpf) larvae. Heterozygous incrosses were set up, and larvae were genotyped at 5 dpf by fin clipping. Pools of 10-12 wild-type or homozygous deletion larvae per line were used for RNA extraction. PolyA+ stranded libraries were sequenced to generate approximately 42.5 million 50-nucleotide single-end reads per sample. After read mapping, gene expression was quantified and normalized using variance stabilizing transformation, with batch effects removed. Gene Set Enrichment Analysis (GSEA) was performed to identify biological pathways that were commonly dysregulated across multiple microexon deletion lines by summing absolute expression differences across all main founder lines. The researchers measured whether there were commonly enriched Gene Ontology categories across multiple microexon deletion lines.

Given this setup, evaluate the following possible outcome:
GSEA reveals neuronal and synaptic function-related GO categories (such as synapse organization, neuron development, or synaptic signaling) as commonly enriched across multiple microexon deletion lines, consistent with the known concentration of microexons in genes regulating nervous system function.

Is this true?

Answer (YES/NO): YES